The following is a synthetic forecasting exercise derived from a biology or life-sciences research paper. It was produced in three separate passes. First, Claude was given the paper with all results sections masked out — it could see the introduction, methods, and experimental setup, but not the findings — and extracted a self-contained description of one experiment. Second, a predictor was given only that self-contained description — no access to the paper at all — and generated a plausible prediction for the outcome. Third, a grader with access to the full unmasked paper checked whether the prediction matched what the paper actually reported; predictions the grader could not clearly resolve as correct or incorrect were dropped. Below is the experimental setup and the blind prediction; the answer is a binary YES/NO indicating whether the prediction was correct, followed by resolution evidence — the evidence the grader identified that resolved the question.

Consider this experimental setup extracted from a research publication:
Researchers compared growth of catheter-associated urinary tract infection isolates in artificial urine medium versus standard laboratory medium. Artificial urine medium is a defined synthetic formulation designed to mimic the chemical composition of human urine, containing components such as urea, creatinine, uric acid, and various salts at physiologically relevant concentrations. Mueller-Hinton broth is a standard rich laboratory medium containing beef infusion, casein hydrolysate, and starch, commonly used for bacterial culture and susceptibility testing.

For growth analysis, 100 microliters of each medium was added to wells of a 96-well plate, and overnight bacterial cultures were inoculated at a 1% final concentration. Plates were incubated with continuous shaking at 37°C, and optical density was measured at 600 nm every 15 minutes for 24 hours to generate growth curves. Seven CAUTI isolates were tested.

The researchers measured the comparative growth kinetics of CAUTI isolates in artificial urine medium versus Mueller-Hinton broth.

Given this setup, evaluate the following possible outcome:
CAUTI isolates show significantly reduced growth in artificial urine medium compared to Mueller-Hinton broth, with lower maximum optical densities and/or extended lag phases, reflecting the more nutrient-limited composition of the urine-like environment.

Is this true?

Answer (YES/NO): YES